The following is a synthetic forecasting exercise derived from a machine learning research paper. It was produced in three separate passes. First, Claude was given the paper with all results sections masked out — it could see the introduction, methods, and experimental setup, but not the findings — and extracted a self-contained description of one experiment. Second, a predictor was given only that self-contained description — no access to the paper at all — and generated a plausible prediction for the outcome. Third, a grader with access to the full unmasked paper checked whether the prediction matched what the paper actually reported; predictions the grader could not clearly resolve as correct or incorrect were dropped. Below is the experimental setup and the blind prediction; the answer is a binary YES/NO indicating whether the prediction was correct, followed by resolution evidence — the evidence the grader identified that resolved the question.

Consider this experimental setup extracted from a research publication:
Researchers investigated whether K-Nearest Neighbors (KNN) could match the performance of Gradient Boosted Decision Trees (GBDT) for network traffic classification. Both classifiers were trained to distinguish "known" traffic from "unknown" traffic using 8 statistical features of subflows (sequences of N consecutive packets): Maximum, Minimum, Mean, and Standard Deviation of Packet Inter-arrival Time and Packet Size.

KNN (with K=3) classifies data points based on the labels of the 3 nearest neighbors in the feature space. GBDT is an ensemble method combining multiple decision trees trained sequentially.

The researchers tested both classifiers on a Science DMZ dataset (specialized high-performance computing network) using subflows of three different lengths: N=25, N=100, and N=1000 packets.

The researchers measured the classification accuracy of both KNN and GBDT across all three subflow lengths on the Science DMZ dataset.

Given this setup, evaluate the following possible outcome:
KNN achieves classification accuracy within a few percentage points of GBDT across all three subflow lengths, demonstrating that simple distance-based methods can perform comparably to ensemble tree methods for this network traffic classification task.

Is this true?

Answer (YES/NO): YES